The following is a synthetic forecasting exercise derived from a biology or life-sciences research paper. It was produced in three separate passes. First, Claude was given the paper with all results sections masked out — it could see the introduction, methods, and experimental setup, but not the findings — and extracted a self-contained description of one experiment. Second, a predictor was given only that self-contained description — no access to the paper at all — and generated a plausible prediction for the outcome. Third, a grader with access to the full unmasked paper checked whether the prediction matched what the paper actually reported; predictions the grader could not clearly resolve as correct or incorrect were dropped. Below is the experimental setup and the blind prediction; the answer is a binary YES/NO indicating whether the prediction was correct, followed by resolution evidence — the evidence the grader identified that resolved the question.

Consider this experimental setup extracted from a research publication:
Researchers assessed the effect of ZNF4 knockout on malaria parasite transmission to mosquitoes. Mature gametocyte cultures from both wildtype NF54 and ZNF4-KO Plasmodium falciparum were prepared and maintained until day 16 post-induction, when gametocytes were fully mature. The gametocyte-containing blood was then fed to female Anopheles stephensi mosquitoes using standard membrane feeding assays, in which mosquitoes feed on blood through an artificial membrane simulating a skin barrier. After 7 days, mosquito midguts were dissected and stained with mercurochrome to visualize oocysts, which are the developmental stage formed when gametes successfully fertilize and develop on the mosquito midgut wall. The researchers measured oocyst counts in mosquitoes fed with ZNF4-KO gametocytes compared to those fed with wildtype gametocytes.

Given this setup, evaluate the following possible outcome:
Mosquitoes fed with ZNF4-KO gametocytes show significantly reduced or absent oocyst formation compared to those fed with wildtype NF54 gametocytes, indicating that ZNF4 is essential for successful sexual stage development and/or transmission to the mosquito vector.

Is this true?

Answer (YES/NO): YES